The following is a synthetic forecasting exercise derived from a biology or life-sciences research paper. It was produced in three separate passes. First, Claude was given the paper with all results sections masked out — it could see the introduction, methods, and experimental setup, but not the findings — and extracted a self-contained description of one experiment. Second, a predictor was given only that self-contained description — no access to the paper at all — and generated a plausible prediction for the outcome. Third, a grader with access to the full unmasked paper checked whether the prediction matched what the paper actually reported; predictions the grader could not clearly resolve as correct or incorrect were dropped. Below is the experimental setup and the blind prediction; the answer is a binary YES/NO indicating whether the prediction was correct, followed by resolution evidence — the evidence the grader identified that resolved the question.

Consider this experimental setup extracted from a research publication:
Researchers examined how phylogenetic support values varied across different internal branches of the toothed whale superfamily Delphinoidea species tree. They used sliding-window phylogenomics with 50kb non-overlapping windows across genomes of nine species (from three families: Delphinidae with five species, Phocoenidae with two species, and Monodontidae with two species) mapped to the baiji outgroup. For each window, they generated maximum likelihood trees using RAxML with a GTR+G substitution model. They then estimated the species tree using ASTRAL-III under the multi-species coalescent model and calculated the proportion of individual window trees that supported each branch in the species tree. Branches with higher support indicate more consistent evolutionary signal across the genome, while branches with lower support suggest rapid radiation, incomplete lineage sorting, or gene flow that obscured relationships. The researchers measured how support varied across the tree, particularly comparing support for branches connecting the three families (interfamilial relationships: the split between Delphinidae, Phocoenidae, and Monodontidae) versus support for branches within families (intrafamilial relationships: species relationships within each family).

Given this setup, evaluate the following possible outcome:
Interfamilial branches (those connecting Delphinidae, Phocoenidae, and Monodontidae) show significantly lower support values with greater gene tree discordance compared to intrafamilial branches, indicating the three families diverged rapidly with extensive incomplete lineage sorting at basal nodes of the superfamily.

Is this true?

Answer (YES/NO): NO